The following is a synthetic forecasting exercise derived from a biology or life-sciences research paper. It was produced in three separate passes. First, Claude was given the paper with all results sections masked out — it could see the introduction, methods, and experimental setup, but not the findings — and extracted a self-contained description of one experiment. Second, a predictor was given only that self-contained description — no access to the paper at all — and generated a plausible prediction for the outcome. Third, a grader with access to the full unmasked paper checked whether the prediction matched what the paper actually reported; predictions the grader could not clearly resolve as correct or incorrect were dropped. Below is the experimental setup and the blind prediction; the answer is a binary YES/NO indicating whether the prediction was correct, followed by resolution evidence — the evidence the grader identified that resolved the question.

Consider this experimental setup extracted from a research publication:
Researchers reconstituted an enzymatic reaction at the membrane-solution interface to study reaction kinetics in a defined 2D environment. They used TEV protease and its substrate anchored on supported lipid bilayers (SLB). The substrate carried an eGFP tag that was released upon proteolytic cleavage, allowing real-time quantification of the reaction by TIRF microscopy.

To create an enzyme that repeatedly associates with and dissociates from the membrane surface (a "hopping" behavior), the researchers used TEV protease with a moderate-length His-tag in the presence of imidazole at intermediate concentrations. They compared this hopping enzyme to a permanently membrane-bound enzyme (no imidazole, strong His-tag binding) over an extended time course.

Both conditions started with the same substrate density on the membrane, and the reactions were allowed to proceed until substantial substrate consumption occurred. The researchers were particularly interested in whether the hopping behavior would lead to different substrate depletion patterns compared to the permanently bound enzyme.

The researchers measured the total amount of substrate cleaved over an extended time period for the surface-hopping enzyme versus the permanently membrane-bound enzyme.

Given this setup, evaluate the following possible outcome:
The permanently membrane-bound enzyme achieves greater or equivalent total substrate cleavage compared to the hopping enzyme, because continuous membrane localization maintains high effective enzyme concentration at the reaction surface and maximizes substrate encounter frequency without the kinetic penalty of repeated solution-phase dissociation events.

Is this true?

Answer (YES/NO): NO